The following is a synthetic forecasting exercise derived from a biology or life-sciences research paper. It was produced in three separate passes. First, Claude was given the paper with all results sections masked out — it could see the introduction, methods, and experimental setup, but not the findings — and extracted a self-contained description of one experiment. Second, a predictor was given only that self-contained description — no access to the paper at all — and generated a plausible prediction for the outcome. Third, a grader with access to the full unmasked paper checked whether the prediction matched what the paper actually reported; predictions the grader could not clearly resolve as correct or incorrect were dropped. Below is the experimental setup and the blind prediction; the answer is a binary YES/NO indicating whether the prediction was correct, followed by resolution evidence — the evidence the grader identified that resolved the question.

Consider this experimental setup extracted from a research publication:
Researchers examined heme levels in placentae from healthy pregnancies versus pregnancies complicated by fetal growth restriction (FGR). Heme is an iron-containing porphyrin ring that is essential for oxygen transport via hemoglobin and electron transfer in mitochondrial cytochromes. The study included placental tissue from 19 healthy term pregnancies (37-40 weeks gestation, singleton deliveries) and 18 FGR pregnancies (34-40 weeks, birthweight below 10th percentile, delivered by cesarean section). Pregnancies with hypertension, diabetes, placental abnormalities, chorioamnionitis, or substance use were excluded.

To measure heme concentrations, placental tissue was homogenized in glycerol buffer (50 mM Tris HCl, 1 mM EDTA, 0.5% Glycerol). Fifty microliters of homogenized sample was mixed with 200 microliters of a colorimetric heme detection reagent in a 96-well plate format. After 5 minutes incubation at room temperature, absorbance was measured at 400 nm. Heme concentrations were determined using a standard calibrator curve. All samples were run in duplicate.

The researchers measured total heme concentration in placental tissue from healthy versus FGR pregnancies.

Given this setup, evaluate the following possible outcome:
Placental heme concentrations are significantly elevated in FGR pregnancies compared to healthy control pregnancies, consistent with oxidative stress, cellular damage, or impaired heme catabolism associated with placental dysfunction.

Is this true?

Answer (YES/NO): NO